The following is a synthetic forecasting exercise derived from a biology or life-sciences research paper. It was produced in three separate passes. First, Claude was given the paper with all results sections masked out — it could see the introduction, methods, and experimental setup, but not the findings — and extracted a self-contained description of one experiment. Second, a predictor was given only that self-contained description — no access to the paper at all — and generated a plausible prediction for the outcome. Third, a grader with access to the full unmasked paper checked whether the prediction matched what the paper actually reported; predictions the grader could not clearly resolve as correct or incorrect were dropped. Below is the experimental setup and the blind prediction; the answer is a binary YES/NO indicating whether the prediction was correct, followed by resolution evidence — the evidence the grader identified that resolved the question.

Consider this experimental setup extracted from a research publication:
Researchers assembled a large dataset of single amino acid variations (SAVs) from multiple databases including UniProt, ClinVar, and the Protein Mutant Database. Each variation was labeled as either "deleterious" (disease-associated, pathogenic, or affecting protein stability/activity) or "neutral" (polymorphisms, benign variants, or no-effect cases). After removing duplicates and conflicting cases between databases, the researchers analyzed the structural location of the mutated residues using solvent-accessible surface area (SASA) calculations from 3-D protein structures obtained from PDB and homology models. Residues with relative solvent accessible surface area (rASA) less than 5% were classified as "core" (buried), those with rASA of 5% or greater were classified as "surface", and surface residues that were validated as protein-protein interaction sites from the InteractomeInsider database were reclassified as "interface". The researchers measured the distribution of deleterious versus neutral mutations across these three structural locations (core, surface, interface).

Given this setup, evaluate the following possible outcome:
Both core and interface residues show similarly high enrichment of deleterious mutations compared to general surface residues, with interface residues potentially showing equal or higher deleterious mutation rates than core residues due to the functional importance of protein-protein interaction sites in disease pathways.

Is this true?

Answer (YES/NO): NO